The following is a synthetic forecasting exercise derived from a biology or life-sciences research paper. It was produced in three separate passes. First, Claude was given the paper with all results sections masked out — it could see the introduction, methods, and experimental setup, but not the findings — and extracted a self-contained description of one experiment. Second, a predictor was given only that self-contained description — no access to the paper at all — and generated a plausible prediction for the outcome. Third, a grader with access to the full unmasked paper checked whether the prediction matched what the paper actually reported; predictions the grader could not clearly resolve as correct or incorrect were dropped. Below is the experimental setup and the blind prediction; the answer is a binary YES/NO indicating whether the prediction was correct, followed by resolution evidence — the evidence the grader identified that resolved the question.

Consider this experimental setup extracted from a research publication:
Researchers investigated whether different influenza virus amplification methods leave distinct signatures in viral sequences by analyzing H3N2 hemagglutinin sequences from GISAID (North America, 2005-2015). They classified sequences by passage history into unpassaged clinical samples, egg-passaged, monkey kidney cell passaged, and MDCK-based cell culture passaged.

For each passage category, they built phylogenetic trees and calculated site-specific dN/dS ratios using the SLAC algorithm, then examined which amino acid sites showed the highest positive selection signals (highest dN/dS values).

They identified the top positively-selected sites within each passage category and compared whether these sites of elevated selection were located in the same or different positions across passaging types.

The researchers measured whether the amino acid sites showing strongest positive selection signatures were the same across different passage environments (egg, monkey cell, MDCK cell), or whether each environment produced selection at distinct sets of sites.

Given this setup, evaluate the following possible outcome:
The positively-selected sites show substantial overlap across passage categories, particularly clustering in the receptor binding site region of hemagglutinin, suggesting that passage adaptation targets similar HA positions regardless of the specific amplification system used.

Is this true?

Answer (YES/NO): NO